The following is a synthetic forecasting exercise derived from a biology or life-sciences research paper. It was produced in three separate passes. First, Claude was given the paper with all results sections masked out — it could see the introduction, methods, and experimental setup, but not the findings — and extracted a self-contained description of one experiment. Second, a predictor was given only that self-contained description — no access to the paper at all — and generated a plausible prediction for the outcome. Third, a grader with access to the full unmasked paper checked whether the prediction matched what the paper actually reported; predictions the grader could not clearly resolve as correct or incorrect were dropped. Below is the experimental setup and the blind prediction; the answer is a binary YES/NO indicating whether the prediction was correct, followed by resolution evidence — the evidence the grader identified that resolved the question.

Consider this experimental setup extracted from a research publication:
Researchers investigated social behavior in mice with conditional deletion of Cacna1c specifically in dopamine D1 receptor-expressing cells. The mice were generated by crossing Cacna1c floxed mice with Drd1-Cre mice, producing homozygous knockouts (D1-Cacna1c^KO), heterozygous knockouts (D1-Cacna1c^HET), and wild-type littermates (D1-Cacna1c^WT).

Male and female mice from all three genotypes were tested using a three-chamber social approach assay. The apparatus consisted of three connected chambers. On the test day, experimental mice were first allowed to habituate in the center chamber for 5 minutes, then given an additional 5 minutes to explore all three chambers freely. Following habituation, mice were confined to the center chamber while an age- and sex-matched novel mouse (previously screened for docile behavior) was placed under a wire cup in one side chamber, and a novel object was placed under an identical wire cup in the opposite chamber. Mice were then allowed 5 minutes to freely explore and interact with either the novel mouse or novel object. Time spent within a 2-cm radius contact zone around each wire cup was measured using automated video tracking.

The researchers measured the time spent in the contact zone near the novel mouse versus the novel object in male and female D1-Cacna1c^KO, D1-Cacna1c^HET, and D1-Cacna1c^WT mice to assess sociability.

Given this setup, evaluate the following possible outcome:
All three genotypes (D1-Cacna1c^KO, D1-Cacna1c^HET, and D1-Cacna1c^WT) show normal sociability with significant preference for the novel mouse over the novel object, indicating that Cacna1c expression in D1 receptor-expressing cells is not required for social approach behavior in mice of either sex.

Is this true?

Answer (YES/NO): YES